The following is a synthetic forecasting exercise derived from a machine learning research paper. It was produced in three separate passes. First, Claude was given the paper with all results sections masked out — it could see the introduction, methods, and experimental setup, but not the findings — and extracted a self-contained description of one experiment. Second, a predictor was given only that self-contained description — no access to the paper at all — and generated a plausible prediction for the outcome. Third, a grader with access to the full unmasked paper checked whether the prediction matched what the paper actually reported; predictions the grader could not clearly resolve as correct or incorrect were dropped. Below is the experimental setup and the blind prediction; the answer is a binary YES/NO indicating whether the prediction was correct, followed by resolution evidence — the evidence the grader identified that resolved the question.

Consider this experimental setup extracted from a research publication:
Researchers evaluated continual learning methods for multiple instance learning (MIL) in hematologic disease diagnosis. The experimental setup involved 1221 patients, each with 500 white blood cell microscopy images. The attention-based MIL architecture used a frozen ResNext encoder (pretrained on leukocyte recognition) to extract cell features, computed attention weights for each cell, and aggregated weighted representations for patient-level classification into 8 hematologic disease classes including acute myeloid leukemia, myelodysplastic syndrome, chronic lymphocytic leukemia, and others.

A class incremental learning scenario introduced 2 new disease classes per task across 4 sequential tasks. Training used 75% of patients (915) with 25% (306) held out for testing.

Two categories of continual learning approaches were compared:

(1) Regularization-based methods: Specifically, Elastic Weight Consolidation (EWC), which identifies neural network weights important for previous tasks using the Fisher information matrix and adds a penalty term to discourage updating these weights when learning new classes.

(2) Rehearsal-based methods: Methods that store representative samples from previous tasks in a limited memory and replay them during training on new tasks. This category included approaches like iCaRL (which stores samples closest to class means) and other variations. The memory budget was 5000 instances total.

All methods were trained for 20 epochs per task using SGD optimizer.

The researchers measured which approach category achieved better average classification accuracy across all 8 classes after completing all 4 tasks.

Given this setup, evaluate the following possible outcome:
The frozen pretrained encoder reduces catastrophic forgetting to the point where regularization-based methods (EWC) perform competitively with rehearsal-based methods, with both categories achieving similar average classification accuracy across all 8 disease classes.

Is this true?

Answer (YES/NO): NO